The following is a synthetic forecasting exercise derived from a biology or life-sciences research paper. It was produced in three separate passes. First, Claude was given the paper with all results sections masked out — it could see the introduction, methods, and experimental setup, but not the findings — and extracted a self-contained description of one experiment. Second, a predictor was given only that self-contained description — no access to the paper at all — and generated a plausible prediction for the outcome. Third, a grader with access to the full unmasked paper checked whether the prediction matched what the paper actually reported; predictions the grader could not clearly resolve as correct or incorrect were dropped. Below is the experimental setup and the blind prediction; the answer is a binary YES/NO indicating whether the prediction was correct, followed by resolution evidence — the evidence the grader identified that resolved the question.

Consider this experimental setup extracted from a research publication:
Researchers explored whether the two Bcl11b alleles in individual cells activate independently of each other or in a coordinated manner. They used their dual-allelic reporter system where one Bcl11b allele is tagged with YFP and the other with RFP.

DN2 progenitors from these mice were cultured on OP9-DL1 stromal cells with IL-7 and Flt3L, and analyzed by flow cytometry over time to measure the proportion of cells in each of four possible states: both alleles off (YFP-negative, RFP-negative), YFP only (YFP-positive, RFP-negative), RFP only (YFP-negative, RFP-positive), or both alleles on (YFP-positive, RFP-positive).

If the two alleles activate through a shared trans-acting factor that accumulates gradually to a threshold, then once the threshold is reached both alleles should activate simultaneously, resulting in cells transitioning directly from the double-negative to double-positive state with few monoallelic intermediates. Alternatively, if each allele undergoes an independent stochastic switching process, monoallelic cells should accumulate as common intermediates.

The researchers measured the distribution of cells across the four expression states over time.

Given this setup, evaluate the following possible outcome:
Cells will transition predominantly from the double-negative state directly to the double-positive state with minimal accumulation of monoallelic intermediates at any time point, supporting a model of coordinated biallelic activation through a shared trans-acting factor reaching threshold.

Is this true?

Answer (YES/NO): NO